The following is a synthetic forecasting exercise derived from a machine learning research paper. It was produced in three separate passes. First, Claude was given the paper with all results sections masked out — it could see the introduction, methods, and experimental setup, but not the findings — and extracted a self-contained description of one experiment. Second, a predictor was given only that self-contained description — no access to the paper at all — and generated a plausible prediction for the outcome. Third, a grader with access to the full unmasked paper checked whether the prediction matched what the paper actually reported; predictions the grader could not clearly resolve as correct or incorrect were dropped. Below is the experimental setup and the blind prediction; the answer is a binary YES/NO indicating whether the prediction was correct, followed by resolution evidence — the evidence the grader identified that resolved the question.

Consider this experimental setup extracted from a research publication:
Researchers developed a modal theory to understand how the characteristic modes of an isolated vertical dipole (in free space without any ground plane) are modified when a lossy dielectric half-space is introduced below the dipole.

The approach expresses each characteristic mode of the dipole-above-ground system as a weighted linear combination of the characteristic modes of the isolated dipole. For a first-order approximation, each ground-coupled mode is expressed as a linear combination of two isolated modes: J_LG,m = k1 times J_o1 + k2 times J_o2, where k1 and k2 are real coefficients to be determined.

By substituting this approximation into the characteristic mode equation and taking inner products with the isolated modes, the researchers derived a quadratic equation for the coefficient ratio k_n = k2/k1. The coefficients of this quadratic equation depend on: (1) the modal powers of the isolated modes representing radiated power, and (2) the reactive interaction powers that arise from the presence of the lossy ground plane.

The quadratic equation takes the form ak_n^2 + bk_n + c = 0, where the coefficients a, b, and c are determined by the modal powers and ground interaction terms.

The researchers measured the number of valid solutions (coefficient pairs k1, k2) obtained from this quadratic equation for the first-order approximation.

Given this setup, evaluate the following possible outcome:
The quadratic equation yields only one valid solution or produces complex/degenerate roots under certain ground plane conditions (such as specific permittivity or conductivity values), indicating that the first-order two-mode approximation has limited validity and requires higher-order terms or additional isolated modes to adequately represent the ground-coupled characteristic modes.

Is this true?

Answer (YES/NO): NO